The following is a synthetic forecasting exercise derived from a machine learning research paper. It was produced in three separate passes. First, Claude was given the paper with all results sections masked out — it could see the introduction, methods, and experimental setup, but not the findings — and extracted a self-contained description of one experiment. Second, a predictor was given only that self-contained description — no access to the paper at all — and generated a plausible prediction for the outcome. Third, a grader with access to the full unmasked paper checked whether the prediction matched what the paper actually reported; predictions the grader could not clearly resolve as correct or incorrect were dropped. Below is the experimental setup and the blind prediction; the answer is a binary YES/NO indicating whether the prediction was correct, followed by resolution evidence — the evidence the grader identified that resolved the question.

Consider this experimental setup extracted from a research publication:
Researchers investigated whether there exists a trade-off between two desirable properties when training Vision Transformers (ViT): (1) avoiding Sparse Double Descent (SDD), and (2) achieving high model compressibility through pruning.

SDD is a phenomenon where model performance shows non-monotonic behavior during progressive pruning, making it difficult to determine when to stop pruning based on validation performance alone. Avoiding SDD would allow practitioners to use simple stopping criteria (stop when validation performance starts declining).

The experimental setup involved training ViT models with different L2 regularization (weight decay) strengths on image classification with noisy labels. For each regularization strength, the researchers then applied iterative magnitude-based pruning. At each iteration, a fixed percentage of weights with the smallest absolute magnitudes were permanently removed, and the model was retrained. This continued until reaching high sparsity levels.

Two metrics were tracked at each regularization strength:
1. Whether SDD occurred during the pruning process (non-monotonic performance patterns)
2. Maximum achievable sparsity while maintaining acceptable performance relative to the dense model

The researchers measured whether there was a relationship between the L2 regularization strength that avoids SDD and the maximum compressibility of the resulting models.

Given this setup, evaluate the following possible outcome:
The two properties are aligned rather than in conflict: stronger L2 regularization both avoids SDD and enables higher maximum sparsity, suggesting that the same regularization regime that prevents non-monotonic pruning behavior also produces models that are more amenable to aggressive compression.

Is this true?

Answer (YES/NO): NO